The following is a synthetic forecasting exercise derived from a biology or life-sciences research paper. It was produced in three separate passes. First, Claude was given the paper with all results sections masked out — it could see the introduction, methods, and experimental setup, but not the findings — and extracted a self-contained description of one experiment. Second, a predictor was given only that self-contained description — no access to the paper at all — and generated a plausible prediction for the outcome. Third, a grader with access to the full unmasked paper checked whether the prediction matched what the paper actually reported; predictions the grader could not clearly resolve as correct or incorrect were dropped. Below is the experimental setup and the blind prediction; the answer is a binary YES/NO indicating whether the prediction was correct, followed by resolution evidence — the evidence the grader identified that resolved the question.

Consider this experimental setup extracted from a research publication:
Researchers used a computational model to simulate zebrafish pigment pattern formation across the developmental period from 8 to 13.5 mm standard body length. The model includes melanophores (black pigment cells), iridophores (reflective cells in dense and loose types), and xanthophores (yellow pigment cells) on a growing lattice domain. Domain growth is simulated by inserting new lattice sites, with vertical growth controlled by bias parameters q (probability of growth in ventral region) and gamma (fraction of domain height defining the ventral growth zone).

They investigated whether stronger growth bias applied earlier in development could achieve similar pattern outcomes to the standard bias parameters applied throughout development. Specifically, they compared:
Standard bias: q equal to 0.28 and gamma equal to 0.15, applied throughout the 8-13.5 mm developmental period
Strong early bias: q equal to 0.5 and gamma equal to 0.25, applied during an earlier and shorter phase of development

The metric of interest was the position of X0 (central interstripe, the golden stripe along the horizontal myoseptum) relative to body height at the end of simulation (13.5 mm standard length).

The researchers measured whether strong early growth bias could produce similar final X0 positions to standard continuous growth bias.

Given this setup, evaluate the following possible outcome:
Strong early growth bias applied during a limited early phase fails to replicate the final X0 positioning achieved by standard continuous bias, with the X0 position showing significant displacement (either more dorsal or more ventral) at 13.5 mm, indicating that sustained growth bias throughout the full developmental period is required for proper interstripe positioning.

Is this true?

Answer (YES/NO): NO